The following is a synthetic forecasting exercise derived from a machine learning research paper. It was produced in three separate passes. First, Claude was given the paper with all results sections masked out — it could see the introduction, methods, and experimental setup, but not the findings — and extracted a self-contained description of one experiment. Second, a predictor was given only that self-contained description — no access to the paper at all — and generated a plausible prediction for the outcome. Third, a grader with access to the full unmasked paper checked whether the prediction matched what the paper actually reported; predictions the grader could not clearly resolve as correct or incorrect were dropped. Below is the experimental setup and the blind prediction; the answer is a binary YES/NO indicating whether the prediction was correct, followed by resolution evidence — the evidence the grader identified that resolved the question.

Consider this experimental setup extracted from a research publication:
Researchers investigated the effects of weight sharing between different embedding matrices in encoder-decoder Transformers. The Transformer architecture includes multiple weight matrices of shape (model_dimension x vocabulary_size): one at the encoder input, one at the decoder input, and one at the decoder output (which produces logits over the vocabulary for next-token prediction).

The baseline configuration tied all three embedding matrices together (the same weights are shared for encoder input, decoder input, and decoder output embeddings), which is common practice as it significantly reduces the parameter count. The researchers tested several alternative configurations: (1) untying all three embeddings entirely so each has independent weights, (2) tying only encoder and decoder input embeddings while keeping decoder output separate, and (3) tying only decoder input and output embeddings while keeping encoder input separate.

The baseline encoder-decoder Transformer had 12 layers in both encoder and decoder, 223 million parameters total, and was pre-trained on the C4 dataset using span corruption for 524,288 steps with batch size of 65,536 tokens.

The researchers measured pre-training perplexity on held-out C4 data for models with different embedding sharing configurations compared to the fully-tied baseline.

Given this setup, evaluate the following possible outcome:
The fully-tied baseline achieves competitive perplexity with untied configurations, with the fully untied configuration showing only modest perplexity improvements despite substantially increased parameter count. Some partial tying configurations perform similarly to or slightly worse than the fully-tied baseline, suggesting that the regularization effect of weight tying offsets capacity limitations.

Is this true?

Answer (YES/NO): YES